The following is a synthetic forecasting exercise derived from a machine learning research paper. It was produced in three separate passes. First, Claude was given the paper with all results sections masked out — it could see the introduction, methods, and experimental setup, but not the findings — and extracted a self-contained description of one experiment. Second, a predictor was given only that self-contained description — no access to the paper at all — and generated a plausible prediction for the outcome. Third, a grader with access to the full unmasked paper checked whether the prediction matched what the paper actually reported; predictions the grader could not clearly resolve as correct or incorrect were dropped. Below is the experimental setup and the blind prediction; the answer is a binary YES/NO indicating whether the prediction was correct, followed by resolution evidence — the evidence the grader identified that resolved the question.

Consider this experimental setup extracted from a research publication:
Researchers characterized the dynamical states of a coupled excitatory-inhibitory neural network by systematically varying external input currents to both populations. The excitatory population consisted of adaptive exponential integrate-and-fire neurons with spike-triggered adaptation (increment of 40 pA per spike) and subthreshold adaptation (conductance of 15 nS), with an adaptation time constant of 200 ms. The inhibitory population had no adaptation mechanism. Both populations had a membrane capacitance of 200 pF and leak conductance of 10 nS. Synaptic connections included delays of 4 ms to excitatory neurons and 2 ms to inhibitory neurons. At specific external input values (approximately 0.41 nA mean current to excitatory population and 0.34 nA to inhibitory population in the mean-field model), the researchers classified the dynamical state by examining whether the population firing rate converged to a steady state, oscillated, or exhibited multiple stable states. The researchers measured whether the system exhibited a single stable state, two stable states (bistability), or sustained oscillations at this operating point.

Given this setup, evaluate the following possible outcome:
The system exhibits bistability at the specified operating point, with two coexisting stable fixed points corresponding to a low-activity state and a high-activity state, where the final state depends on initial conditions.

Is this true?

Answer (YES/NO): YES